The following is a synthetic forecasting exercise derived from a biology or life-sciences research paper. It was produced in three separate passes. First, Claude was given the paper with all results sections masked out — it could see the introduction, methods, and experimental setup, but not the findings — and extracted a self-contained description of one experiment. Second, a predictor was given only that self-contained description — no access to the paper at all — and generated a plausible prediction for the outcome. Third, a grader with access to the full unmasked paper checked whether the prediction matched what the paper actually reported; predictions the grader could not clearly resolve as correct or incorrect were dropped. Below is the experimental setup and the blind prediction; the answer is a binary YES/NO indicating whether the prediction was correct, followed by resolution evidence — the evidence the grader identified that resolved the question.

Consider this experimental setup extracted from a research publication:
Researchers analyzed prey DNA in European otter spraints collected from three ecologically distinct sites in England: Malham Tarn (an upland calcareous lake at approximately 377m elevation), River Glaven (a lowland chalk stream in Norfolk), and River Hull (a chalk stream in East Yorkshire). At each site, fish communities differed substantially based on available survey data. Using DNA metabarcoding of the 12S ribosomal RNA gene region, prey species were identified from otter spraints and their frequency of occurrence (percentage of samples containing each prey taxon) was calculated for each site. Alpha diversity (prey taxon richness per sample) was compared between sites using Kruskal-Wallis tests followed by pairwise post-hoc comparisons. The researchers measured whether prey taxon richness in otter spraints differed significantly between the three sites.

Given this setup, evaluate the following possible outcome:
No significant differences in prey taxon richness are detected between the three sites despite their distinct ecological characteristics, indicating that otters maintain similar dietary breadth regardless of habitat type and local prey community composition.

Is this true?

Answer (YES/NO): NO